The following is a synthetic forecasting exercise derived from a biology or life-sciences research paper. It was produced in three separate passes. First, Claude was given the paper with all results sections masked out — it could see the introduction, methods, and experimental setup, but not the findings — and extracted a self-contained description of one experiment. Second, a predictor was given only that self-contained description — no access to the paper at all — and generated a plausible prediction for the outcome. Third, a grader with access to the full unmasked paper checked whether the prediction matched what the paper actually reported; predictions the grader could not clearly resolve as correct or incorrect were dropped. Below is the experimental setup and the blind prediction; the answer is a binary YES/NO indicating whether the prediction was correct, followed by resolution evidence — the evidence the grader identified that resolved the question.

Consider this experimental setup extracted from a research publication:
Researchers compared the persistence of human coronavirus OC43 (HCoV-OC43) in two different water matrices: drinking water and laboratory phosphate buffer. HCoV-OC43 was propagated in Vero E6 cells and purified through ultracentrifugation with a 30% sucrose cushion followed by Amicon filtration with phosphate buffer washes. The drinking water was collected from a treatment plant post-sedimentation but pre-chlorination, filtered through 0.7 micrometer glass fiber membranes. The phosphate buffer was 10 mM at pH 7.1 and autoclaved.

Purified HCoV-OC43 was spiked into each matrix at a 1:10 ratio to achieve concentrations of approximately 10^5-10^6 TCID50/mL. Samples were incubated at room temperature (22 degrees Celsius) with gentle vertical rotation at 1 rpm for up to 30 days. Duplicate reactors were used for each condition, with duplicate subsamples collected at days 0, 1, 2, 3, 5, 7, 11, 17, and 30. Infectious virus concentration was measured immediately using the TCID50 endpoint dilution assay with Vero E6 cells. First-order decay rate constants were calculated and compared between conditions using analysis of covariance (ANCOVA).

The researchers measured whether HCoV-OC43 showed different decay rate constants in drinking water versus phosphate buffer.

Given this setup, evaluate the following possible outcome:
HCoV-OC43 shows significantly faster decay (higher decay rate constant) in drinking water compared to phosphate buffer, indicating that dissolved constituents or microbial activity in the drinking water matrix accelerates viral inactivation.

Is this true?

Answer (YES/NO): YES